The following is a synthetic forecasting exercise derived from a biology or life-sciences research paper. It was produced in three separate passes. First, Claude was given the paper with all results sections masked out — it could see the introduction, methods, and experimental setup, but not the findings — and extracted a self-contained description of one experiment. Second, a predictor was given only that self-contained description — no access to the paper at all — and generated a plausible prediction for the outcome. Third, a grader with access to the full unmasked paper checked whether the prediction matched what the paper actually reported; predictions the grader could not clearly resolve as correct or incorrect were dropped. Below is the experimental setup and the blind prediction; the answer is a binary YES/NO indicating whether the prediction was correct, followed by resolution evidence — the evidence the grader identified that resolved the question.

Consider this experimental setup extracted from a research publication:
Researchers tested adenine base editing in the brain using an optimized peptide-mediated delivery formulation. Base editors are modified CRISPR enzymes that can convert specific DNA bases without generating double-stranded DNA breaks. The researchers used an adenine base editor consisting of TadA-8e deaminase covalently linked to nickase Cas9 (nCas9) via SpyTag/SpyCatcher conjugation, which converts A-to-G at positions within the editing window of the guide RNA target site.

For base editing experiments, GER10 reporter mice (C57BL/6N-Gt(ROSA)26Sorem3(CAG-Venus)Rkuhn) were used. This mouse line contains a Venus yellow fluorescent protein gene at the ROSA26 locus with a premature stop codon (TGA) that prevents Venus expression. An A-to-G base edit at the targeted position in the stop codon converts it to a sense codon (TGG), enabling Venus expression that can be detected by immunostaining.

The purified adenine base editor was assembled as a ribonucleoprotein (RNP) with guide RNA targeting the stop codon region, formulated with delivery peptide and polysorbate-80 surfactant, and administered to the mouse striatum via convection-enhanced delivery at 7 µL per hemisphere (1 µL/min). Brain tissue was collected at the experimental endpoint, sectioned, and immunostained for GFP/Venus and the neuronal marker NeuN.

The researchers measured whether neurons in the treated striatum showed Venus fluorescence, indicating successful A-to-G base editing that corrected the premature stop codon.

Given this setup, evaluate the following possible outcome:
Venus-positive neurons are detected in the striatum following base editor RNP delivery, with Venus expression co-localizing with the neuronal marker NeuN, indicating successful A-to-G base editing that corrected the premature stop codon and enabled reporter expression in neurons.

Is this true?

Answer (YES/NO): YES